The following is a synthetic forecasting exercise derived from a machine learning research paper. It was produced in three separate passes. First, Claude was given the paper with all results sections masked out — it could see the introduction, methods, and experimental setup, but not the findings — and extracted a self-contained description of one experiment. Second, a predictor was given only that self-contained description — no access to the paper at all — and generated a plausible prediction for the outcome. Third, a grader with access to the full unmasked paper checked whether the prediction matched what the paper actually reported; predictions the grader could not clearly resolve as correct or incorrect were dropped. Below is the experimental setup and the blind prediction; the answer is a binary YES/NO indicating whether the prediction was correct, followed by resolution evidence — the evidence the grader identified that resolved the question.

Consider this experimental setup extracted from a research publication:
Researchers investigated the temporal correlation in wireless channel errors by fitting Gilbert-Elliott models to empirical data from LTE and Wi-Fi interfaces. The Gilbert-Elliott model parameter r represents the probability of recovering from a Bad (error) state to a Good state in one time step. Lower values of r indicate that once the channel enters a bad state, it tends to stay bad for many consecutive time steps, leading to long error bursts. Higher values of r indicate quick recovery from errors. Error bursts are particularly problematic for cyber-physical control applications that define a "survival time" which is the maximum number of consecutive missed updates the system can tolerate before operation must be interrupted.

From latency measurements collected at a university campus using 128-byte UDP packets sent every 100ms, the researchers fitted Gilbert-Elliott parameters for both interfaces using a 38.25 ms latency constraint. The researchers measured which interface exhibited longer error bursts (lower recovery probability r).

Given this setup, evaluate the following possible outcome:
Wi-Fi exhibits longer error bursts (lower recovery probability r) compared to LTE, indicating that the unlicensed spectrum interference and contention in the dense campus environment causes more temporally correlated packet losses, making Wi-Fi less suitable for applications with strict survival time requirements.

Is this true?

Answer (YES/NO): NO